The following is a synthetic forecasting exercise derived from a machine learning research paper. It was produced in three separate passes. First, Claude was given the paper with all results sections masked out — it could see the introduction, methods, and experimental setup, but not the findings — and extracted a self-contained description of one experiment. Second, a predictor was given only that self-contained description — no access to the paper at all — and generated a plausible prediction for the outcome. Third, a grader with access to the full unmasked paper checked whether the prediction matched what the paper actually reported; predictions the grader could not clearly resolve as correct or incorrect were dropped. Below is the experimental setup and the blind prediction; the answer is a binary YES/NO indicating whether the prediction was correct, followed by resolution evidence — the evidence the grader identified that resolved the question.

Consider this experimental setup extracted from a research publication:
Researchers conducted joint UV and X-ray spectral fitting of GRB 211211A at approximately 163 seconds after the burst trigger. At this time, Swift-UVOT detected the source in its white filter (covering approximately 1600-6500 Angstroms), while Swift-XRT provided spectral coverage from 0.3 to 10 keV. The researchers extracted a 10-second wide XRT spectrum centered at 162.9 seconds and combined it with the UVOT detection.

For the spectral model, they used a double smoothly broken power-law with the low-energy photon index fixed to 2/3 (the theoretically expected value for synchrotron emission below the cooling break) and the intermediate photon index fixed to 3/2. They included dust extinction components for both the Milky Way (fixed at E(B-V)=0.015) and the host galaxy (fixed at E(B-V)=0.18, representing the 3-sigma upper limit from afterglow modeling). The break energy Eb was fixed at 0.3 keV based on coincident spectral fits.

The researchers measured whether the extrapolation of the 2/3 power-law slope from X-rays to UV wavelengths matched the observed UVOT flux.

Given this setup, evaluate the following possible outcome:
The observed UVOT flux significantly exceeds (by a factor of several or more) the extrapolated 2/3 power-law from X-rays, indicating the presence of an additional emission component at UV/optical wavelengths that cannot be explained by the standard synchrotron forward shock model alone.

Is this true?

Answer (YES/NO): NO